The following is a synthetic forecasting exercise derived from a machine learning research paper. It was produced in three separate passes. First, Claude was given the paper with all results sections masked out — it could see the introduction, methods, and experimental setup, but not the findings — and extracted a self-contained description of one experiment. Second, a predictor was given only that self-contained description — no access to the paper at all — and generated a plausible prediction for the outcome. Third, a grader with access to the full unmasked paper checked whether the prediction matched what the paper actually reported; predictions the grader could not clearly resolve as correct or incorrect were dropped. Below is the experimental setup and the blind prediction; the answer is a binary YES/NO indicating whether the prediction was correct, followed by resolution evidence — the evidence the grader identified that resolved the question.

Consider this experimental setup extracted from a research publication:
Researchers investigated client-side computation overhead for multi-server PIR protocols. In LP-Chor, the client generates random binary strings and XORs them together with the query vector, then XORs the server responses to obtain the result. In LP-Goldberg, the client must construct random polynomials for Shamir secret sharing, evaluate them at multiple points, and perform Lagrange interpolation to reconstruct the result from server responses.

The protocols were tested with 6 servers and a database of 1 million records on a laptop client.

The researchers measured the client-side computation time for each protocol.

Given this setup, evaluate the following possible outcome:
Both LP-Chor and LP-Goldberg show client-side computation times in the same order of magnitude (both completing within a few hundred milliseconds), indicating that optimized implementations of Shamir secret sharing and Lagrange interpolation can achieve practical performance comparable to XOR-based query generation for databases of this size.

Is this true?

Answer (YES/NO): NO